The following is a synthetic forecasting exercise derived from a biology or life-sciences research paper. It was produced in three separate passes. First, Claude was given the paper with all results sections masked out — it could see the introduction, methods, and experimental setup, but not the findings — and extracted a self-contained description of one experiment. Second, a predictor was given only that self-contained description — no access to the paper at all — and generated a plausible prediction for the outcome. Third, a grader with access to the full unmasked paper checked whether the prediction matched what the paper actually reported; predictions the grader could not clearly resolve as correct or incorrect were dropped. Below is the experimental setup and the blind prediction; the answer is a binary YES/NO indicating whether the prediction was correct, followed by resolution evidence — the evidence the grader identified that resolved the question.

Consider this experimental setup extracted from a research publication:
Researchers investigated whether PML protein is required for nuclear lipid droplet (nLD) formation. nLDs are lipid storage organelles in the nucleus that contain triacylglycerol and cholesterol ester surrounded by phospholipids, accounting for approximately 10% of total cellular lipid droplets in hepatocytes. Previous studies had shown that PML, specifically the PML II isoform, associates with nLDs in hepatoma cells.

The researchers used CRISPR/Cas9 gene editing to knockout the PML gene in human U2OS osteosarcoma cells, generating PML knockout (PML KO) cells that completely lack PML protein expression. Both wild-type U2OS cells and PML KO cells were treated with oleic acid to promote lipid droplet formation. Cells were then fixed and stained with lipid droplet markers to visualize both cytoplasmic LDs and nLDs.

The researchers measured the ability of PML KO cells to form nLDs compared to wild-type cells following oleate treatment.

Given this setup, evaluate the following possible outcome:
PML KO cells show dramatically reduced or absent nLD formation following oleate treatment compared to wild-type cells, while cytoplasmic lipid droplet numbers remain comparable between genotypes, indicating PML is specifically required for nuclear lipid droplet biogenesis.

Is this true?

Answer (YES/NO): NO